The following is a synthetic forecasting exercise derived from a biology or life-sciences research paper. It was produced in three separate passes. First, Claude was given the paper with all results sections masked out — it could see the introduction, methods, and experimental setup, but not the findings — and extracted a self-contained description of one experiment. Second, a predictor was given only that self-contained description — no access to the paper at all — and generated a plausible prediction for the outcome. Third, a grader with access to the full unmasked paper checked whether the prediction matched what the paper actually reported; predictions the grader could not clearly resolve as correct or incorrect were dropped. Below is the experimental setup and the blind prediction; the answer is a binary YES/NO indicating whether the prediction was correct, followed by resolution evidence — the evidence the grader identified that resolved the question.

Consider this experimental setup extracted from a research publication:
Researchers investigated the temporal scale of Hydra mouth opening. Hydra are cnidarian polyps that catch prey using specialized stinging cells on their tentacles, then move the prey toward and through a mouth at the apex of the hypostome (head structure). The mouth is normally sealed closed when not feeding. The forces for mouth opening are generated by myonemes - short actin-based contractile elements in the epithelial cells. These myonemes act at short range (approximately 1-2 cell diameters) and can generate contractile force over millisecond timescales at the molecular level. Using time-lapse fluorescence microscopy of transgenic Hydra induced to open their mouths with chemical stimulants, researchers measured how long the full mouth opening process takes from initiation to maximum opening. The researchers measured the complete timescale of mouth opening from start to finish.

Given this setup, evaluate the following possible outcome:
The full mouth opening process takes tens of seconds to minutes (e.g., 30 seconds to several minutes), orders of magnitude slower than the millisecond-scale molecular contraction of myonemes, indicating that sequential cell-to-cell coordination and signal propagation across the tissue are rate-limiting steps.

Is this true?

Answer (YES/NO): NO